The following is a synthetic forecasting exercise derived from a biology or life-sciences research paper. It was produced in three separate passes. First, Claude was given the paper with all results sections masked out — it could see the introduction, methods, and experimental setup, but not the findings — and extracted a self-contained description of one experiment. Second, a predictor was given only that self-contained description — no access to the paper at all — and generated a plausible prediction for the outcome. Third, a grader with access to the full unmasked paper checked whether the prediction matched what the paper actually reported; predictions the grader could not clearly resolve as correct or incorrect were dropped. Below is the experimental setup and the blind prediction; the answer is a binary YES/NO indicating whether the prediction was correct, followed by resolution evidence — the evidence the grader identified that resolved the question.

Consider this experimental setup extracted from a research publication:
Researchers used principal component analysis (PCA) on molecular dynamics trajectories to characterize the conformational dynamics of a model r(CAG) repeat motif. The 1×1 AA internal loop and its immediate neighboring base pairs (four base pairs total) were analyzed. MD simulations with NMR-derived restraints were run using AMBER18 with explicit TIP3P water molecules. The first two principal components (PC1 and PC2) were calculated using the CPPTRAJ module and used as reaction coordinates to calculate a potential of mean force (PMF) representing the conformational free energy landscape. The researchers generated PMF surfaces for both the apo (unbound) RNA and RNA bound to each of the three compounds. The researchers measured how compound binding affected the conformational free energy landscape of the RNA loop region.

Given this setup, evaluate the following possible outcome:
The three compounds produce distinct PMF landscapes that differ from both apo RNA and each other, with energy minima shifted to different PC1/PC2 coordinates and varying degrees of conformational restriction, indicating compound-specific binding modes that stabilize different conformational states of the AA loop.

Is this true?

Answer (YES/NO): YES